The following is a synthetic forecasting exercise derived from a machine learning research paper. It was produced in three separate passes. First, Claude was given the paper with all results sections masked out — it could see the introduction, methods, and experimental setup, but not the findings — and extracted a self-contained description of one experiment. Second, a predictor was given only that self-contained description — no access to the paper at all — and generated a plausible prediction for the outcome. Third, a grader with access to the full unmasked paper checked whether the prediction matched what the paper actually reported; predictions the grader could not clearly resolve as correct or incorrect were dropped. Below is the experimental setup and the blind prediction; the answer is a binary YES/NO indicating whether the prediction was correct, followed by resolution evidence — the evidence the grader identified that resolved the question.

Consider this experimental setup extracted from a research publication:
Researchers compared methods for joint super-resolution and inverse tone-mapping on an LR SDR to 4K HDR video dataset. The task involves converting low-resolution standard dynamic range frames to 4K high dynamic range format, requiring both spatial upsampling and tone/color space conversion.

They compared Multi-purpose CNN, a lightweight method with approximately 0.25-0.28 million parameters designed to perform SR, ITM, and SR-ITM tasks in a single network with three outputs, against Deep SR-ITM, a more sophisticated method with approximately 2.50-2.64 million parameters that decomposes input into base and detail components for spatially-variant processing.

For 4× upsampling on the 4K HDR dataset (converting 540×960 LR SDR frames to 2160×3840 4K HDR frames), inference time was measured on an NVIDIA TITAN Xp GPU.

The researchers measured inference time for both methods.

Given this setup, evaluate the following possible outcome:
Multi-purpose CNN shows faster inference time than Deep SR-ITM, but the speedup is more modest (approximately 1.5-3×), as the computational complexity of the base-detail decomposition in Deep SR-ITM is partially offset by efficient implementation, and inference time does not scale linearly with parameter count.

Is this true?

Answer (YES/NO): NO